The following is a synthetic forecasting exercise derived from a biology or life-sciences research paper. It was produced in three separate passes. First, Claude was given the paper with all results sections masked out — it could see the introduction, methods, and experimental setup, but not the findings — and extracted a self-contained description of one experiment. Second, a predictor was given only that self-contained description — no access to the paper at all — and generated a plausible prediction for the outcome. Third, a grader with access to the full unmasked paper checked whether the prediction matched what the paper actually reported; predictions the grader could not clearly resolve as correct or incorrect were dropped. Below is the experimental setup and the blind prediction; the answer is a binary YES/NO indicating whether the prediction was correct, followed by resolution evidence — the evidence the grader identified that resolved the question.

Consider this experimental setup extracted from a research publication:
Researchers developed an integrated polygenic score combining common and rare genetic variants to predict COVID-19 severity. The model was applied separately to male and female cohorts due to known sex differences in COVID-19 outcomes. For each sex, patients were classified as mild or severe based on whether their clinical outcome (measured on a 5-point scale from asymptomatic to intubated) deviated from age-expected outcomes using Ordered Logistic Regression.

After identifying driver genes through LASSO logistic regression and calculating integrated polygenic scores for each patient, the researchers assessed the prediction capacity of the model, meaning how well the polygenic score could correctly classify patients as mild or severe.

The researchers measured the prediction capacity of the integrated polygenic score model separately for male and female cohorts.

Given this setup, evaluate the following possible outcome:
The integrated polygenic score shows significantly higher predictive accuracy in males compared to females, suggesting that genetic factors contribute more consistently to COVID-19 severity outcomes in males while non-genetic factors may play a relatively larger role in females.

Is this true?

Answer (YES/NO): NO